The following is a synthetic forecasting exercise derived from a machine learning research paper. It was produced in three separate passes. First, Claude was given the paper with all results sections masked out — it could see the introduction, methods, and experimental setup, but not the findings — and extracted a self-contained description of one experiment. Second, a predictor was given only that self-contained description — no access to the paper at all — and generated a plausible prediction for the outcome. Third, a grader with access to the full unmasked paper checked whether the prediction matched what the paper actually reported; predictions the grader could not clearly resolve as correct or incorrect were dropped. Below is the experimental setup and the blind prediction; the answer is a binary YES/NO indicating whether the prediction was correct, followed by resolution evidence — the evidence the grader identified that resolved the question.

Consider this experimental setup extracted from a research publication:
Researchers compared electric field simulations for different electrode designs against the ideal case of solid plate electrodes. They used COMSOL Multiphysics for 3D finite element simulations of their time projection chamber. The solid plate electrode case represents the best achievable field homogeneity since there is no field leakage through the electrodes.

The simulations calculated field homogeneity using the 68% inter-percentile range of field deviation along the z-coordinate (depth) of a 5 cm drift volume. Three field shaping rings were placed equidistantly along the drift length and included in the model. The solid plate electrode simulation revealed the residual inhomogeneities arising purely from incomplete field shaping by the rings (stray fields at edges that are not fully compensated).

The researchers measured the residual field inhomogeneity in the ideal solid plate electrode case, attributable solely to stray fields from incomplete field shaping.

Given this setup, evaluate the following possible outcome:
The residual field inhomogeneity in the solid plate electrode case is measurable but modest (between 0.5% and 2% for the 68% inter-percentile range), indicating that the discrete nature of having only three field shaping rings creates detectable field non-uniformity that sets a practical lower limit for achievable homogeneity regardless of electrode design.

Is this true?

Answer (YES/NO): NO